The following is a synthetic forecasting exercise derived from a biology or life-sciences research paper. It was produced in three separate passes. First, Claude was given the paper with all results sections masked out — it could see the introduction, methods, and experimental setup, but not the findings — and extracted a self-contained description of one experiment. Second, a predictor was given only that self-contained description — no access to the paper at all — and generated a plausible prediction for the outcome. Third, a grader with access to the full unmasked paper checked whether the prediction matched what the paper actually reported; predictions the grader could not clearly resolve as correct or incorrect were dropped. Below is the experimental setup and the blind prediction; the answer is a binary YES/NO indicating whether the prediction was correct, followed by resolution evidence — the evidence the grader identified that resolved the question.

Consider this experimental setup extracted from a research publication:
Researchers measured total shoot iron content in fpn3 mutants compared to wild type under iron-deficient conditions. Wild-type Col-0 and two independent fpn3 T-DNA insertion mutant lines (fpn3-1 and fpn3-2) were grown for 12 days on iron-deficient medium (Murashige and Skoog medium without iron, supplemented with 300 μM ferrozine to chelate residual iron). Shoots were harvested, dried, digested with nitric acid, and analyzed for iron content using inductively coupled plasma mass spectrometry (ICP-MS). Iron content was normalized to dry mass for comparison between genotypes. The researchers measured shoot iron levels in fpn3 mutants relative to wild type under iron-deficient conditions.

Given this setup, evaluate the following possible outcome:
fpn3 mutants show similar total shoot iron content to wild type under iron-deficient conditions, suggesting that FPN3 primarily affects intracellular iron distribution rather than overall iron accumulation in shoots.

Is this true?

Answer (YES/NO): NO